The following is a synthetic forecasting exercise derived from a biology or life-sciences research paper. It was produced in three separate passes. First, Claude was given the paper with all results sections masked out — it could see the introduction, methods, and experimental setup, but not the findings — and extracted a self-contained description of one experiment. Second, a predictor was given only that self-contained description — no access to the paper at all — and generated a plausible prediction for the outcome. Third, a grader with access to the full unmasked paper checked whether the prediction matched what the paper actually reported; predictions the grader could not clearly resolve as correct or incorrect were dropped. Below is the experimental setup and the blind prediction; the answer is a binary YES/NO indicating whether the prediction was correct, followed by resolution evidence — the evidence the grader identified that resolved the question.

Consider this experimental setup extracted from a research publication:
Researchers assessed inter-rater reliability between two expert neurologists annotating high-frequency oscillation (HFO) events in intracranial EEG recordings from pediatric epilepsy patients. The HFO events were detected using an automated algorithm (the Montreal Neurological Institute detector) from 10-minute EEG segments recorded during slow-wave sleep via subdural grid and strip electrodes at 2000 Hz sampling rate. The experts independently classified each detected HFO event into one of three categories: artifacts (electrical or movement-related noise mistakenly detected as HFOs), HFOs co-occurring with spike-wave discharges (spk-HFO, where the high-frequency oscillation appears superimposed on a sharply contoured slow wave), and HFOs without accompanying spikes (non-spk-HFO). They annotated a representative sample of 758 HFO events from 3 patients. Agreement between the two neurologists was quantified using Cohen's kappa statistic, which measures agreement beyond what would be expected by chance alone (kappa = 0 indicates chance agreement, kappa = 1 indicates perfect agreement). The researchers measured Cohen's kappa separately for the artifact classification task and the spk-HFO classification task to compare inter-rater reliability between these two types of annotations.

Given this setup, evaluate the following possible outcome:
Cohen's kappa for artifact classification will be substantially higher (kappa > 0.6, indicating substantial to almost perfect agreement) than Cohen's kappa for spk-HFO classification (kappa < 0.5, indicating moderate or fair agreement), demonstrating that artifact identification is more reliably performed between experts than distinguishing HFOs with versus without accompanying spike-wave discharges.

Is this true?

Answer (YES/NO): NO